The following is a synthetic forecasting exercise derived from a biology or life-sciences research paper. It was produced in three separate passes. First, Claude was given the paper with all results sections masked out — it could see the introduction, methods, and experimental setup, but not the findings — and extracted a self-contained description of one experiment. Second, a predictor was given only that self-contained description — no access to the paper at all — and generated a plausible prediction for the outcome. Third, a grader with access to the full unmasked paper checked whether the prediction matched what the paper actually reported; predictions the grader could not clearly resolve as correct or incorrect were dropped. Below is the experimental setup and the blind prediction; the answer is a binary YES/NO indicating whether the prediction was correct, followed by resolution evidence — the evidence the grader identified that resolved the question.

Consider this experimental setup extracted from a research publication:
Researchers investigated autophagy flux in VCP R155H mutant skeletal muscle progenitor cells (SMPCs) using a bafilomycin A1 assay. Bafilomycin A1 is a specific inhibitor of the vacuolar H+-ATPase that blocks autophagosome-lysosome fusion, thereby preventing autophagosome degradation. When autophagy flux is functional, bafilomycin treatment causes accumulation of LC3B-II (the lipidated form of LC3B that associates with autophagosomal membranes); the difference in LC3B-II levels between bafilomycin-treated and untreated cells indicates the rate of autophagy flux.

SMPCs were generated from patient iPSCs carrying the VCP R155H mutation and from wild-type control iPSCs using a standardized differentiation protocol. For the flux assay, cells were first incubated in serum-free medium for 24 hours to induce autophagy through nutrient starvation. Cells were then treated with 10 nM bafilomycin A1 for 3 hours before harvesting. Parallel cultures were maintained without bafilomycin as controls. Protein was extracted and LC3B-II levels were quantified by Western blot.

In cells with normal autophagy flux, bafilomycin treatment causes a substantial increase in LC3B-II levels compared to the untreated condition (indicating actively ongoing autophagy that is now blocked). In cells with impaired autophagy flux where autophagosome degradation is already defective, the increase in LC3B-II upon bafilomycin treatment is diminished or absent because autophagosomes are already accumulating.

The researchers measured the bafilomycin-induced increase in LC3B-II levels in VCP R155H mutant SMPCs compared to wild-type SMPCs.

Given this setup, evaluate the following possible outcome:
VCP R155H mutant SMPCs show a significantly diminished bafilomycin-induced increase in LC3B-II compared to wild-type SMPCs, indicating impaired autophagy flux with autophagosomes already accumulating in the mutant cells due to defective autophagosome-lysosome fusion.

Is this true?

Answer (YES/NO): NO